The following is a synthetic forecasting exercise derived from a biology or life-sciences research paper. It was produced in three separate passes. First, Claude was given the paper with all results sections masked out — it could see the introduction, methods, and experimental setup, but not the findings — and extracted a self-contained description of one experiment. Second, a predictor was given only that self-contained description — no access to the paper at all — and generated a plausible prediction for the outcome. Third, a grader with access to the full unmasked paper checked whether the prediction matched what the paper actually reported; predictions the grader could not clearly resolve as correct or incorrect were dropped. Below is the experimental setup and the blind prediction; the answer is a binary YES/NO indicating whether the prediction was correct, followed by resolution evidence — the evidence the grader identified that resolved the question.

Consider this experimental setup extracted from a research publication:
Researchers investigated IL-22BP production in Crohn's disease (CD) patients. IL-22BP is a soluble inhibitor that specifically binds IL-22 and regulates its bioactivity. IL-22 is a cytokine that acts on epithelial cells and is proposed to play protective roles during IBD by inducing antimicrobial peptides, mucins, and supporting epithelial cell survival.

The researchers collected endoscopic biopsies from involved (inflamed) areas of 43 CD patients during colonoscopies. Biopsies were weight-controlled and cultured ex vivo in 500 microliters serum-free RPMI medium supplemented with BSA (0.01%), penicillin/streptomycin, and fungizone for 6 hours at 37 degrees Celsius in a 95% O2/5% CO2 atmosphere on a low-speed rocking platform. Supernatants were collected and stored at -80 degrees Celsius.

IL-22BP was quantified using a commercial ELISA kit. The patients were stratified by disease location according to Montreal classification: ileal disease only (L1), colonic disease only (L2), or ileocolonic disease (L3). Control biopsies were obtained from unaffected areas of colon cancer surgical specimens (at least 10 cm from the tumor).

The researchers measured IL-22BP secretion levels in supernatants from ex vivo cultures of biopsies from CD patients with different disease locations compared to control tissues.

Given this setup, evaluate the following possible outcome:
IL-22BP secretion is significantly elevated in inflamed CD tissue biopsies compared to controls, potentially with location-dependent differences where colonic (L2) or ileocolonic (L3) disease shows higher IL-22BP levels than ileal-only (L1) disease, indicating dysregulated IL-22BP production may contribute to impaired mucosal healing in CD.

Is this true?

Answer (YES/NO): NO